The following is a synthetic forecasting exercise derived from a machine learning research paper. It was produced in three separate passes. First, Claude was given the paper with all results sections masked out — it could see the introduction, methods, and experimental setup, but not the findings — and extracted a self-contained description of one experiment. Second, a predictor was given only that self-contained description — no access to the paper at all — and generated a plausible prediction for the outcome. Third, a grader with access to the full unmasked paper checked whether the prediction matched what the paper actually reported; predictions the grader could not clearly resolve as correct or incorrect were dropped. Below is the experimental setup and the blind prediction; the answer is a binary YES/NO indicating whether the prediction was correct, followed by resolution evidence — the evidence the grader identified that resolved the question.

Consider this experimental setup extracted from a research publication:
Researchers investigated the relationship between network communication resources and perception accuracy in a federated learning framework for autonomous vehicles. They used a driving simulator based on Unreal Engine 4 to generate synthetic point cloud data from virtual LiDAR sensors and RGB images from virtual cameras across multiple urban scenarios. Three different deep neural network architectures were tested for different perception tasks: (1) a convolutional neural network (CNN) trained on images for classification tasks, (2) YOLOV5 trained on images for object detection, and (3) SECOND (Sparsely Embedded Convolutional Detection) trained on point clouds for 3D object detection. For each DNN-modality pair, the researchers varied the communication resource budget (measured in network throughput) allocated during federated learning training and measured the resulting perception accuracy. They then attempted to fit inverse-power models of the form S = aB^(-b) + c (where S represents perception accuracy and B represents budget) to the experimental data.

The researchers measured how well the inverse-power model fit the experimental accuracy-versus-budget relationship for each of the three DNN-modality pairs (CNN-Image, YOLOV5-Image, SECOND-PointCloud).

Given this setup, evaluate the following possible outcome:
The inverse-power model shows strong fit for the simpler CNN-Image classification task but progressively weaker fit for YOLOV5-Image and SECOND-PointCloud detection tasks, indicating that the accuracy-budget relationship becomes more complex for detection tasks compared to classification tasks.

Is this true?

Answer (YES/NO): NO